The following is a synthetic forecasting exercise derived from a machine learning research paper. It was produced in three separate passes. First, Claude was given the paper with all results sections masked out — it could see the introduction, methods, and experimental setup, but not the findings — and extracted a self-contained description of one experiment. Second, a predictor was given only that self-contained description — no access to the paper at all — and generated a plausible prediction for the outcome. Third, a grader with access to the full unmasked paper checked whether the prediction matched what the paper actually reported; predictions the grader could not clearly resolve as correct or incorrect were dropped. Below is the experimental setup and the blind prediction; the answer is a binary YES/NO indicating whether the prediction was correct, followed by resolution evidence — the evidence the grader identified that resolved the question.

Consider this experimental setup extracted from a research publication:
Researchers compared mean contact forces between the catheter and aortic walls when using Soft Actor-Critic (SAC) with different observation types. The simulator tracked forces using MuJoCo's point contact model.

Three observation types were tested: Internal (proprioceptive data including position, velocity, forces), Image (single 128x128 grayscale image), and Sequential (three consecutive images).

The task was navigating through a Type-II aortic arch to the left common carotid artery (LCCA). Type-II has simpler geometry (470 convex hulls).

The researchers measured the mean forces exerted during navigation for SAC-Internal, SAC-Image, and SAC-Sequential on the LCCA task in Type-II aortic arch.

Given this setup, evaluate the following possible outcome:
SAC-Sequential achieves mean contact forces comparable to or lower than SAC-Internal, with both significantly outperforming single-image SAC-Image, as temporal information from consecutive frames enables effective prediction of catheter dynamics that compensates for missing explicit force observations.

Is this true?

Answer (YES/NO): NO